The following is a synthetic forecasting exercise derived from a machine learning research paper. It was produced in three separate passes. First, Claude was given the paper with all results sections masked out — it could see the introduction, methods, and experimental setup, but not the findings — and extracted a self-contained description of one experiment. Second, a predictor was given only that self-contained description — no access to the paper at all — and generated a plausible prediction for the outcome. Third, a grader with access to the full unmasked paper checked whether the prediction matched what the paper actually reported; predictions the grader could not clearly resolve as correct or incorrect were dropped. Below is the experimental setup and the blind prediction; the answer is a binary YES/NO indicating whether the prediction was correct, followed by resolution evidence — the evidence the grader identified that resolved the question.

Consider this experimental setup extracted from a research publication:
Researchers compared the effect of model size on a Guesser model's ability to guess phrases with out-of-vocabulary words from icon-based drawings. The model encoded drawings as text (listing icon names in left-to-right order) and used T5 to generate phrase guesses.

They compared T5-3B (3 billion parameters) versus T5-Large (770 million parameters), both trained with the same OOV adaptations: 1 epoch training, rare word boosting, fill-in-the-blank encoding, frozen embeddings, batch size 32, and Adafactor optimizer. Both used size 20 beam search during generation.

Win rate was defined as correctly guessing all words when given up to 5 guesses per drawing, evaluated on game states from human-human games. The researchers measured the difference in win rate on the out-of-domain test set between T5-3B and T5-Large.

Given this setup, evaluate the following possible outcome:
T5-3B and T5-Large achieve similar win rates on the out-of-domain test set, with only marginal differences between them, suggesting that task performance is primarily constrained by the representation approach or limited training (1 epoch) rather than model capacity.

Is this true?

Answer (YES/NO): NO